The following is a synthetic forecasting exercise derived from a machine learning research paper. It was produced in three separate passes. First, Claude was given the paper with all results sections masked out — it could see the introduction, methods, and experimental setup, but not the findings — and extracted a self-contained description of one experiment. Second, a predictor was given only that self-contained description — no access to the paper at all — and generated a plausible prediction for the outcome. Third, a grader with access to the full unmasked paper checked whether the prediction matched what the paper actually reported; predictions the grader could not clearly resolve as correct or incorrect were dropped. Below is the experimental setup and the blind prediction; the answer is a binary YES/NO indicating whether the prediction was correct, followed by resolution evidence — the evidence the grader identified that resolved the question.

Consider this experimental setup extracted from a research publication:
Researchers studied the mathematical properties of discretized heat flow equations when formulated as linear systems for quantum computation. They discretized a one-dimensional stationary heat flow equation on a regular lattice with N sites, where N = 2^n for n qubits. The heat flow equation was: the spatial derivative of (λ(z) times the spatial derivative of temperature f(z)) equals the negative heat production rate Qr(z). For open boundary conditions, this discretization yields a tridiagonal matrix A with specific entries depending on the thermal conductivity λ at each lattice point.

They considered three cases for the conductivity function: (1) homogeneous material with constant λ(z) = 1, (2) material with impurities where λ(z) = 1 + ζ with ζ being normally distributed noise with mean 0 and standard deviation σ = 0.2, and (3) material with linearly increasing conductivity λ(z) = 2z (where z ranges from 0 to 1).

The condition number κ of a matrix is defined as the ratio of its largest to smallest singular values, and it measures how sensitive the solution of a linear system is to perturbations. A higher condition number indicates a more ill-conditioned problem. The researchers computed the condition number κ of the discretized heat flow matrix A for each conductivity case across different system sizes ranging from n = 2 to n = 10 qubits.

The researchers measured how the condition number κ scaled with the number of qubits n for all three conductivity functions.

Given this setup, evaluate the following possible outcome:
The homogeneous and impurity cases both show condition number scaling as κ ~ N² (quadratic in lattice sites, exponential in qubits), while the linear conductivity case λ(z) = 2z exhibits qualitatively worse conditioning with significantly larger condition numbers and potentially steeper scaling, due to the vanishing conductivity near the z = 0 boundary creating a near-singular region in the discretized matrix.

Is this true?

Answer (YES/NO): NO